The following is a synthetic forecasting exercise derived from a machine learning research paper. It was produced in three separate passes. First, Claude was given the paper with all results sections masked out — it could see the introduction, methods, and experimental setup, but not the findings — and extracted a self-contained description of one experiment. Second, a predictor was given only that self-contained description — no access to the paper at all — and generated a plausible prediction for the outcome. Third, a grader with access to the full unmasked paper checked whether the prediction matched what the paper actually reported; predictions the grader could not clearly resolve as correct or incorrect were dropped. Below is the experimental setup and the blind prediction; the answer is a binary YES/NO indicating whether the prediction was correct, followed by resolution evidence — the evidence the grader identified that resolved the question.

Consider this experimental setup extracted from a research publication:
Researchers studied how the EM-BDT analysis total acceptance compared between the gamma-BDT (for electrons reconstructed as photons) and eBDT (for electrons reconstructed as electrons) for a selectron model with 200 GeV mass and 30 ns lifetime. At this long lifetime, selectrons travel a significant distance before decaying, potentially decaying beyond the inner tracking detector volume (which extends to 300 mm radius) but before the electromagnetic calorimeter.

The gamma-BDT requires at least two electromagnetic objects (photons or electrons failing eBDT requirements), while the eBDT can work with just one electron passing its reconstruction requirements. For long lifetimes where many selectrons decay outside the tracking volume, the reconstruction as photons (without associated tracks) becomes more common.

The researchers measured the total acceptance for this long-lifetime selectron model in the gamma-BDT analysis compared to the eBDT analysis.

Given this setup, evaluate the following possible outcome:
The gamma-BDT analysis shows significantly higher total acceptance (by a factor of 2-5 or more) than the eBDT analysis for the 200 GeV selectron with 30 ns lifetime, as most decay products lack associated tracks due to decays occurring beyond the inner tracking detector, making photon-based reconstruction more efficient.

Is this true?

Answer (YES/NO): NO